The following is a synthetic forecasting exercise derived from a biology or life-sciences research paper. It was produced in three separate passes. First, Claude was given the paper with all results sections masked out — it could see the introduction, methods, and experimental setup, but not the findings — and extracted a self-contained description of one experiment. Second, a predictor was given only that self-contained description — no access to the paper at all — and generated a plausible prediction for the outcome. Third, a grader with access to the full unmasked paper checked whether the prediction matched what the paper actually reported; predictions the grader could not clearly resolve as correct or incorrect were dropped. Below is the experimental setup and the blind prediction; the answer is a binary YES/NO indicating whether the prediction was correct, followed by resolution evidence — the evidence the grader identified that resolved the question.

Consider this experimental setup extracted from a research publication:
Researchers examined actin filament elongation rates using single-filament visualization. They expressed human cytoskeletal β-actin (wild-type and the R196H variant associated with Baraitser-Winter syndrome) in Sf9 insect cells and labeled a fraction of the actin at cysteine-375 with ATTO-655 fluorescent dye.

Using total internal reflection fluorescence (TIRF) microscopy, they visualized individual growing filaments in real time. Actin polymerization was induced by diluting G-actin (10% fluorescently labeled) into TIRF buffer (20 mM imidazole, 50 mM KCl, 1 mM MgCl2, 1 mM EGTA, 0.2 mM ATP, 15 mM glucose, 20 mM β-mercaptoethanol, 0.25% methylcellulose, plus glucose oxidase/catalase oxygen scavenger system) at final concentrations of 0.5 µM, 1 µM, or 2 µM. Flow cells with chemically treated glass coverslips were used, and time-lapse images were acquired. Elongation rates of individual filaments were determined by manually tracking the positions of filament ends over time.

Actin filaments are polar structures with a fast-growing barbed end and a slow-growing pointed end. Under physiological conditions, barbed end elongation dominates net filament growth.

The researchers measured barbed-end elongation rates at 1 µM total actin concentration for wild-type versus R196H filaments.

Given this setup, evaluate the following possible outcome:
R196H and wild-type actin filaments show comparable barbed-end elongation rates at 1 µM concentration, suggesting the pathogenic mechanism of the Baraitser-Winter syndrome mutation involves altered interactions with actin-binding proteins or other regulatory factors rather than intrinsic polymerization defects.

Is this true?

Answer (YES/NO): NO